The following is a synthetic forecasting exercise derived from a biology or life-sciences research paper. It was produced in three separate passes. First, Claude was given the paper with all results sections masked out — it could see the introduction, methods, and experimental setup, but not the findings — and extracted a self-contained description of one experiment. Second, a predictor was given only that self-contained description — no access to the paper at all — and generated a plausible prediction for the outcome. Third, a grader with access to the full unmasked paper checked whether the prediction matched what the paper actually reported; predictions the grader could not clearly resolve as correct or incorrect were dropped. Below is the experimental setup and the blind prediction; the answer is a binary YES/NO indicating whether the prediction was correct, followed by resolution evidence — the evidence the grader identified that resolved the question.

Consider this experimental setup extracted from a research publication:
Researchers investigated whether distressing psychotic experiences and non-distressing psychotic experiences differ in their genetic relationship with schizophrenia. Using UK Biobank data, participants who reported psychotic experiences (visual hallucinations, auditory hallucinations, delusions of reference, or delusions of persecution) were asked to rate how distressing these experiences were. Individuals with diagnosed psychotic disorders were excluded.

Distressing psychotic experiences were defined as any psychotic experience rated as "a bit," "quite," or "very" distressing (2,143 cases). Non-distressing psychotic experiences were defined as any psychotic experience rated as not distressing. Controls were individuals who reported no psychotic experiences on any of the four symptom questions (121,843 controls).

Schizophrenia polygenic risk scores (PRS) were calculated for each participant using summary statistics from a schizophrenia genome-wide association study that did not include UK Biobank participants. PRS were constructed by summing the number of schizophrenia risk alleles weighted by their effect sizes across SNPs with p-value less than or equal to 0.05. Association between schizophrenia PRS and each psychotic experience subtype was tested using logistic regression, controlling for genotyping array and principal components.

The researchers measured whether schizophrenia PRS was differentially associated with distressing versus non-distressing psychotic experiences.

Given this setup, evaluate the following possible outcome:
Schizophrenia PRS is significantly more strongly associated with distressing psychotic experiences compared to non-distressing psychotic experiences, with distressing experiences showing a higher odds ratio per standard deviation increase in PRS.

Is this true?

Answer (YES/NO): YES